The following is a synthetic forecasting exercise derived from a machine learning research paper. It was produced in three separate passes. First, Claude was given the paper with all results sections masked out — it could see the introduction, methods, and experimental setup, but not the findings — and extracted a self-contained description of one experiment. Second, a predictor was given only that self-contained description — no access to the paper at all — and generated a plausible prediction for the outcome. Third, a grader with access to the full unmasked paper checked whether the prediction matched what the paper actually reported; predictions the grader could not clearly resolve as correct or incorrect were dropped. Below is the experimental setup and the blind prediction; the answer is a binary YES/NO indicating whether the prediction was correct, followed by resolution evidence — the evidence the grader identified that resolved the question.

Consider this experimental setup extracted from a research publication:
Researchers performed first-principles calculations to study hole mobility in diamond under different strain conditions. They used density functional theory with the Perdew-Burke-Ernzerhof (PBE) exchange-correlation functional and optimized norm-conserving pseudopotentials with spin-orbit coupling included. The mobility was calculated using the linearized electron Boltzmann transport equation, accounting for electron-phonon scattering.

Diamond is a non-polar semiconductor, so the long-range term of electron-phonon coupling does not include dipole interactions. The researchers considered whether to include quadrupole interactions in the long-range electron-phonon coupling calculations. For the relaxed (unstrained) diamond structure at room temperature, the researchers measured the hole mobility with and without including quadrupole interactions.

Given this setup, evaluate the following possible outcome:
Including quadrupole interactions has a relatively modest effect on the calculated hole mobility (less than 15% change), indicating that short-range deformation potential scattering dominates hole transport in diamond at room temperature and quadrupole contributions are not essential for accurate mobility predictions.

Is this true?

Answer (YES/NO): YES